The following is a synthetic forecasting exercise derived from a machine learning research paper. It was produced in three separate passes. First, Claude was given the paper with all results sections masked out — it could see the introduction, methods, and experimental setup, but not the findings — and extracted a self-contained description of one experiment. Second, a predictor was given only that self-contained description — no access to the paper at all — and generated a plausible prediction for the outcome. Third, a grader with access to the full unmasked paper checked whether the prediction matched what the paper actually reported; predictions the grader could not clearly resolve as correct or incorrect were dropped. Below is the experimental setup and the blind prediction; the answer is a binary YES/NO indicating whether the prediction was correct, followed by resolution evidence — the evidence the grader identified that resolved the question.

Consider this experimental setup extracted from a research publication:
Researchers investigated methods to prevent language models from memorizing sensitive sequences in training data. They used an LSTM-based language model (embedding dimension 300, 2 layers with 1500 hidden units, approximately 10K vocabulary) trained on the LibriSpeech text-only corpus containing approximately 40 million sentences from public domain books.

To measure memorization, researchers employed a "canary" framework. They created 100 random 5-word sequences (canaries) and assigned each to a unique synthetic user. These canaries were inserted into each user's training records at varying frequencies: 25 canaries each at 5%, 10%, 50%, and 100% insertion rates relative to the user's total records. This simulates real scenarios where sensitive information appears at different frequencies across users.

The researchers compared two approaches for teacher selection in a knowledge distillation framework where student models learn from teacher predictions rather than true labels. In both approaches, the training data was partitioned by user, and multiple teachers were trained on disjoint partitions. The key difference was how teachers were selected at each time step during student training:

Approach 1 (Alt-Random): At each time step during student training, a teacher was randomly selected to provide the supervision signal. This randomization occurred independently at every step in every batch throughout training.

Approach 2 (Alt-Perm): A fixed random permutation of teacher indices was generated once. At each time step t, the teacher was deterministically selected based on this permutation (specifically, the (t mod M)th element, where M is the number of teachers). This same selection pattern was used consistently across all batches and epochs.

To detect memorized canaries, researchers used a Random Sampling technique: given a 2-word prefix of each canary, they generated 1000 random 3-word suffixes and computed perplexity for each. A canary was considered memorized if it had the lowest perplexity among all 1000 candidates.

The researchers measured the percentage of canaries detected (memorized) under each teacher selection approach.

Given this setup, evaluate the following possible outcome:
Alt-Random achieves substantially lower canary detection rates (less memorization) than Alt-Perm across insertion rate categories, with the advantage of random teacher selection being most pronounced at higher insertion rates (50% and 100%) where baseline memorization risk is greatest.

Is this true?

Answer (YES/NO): NO